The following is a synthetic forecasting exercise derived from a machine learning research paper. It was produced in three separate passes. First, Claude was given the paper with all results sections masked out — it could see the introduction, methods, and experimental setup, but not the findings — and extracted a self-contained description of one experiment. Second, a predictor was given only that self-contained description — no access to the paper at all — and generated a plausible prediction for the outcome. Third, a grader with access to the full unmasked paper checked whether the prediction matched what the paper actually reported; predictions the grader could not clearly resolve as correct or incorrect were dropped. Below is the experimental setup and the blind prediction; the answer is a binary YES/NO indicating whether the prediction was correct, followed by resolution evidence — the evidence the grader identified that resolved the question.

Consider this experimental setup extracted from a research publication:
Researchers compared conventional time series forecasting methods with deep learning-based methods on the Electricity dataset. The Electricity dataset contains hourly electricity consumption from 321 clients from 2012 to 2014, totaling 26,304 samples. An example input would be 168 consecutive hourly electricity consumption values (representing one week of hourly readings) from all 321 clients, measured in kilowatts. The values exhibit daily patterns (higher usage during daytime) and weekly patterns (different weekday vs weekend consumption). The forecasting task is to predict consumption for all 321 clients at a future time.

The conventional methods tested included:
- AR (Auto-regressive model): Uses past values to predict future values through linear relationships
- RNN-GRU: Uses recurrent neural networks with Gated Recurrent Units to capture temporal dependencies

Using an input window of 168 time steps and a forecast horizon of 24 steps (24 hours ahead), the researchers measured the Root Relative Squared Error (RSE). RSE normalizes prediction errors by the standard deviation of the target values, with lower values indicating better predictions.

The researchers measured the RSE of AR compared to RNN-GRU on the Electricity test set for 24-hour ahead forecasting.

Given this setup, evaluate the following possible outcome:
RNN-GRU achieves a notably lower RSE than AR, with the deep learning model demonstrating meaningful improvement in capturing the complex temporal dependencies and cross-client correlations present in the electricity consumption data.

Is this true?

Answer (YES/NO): NO